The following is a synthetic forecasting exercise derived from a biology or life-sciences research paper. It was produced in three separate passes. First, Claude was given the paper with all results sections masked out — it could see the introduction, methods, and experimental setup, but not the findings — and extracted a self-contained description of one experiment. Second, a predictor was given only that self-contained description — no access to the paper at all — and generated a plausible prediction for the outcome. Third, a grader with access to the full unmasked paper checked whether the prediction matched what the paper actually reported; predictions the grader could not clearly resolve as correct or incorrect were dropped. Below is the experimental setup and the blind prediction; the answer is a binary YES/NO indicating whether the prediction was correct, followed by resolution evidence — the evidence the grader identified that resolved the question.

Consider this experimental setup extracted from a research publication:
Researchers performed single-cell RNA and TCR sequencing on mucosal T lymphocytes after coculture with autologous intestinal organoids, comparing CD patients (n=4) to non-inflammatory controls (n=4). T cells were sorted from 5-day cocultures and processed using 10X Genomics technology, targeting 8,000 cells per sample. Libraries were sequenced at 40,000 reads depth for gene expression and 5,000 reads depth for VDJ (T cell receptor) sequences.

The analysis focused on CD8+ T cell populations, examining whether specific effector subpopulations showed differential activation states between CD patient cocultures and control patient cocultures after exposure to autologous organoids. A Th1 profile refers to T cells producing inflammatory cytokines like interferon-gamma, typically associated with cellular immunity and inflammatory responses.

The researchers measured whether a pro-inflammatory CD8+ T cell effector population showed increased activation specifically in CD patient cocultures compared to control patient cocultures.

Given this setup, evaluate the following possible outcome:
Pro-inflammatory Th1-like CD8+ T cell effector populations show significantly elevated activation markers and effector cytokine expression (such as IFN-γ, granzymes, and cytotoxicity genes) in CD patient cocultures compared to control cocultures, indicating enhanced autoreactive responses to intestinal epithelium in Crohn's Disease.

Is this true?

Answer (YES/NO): NO